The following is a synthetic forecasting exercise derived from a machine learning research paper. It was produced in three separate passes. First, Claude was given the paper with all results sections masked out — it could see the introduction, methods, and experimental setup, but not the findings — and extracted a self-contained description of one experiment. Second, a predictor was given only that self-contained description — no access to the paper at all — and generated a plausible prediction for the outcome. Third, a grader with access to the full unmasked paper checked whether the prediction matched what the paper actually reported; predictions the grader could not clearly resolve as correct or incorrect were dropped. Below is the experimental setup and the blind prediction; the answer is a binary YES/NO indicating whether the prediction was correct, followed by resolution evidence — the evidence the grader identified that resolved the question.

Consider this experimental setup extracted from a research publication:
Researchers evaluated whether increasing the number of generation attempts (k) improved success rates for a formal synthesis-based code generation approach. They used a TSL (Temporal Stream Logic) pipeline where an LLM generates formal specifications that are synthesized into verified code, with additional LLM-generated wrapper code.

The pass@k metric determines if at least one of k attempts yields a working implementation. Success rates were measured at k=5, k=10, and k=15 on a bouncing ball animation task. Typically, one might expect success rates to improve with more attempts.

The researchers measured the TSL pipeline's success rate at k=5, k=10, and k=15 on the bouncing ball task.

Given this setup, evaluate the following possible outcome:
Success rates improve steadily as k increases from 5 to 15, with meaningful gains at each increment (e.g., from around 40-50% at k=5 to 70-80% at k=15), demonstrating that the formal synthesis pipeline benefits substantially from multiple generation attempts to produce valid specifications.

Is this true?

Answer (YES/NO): NO